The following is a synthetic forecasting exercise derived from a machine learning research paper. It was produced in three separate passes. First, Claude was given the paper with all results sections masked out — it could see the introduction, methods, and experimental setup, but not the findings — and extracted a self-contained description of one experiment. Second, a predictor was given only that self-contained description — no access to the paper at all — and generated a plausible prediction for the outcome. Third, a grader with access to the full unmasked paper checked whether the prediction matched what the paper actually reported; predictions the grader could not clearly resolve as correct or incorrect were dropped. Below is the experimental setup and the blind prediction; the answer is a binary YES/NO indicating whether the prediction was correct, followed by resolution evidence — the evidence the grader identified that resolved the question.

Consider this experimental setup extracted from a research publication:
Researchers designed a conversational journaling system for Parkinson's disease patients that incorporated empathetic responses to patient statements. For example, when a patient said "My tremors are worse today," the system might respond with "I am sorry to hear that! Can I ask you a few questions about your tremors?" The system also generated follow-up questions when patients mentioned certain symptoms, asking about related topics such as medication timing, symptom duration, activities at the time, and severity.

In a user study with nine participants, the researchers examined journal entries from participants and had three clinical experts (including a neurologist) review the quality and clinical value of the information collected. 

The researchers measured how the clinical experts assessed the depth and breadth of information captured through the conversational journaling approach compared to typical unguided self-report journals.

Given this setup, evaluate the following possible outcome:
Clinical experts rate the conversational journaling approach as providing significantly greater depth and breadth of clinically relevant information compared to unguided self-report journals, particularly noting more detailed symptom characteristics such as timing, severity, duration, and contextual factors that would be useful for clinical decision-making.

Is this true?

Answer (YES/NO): YES